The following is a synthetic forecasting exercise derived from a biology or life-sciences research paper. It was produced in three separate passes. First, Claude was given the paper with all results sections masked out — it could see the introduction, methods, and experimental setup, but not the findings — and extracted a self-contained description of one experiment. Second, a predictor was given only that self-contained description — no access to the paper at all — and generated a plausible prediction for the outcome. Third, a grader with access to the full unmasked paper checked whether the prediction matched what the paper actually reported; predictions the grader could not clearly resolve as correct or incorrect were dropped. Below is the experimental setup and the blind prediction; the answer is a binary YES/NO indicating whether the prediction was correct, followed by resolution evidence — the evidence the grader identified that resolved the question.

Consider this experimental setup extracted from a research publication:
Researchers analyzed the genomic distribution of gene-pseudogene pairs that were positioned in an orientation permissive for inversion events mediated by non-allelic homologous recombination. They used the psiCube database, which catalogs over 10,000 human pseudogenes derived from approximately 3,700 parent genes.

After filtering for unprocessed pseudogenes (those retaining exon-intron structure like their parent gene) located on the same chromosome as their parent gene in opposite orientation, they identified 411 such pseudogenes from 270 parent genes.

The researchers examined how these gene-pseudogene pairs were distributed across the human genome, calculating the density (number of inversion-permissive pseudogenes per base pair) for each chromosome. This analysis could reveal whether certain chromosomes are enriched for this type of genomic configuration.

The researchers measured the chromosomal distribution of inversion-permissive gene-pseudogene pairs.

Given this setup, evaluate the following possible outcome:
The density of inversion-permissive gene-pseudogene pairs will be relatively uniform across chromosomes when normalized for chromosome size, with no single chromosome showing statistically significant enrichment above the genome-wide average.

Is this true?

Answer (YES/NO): NO